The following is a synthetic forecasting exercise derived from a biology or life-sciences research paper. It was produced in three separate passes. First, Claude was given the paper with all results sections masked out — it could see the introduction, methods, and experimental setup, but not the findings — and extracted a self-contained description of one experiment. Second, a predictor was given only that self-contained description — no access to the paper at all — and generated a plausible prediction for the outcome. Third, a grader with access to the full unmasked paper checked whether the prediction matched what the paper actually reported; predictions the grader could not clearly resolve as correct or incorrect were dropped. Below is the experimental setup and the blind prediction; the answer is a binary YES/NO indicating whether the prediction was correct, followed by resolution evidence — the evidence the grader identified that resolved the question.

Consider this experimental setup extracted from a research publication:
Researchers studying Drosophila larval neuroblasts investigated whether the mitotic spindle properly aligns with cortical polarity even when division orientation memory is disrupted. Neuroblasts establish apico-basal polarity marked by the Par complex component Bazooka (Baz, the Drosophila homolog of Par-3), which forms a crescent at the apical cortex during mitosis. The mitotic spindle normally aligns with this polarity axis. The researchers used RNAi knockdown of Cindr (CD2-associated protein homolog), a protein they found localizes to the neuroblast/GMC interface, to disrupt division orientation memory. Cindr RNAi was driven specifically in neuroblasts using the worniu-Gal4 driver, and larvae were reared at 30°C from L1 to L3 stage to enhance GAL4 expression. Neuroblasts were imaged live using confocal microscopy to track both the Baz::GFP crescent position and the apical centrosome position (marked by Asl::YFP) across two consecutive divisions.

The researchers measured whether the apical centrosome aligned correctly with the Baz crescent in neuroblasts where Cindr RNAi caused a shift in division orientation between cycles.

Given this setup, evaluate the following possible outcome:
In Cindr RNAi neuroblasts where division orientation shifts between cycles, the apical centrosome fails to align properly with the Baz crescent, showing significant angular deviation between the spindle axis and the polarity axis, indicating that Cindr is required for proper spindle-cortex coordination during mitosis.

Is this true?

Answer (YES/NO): NO